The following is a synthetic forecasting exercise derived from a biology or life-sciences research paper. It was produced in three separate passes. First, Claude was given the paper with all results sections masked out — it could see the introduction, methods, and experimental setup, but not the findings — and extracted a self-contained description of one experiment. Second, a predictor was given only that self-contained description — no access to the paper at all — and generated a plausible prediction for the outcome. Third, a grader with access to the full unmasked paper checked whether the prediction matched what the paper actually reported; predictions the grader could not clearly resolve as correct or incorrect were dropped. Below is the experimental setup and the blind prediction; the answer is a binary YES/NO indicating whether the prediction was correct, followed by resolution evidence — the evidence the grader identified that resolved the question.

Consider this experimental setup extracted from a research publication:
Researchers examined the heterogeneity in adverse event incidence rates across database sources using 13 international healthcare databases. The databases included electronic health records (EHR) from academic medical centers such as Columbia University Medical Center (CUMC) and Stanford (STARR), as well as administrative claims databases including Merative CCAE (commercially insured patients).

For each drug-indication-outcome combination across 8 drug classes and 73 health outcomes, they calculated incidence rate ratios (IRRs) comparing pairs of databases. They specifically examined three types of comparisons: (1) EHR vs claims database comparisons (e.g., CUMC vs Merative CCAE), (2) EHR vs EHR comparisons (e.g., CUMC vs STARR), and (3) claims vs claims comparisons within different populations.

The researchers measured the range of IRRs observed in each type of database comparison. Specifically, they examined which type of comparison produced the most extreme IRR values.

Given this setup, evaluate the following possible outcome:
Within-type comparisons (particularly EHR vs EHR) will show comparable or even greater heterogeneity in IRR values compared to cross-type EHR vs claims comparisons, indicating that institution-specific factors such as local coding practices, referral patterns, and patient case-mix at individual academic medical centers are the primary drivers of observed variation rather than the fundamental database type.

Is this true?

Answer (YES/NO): YES